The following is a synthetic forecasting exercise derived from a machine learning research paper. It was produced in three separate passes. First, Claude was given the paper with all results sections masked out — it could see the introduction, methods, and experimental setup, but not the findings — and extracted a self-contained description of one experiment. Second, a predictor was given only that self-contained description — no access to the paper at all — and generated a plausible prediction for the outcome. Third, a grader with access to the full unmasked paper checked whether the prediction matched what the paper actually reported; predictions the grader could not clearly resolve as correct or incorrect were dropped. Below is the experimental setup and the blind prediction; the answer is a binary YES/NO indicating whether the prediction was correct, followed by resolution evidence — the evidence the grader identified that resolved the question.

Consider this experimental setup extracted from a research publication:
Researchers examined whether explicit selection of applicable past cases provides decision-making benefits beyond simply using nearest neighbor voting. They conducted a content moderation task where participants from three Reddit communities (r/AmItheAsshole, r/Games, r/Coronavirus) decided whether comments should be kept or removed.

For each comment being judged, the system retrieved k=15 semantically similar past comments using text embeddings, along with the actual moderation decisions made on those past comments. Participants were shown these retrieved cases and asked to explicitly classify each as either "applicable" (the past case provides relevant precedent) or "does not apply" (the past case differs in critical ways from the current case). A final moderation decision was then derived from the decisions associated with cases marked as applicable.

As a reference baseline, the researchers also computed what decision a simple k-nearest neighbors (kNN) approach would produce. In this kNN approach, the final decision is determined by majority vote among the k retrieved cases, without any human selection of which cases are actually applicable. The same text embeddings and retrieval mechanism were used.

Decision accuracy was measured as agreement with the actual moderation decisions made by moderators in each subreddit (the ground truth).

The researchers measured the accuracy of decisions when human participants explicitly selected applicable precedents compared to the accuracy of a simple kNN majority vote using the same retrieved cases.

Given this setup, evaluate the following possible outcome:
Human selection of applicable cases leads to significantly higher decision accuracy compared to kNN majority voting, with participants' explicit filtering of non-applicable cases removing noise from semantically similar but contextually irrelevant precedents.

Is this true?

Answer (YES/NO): NO